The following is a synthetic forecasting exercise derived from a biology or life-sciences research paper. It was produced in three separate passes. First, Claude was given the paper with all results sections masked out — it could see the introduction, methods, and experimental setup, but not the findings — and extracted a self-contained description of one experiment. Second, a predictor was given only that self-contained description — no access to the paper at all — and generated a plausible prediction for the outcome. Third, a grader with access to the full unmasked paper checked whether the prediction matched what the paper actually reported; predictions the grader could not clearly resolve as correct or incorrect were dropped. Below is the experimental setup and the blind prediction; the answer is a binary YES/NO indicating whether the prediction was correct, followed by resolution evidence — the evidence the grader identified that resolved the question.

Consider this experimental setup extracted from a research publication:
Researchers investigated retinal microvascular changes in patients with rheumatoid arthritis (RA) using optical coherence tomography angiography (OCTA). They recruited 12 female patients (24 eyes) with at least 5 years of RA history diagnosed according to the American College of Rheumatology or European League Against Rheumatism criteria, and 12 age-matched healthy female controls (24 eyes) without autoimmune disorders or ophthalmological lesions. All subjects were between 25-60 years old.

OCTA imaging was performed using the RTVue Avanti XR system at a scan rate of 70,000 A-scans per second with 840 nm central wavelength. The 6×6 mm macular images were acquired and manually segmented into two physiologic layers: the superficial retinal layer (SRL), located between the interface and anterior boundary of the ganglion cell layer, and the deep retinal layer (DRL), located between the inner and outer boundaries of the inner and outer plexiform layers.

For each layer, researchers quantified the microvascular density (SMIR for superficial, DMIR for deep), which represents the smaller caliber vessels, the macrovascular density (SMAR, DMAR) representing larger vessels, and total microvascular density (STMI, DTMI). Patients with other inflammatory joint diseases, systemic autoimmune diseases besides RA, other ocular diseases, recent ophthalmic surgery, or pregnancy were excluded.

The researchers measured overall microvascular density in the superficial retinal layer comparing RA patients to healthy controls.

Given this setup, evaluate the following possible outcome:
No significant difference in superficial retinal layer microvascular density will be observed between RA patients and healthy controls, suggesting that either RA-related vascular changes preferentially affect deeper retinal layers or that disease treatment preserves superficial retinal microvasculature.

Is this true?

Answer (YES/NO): NO